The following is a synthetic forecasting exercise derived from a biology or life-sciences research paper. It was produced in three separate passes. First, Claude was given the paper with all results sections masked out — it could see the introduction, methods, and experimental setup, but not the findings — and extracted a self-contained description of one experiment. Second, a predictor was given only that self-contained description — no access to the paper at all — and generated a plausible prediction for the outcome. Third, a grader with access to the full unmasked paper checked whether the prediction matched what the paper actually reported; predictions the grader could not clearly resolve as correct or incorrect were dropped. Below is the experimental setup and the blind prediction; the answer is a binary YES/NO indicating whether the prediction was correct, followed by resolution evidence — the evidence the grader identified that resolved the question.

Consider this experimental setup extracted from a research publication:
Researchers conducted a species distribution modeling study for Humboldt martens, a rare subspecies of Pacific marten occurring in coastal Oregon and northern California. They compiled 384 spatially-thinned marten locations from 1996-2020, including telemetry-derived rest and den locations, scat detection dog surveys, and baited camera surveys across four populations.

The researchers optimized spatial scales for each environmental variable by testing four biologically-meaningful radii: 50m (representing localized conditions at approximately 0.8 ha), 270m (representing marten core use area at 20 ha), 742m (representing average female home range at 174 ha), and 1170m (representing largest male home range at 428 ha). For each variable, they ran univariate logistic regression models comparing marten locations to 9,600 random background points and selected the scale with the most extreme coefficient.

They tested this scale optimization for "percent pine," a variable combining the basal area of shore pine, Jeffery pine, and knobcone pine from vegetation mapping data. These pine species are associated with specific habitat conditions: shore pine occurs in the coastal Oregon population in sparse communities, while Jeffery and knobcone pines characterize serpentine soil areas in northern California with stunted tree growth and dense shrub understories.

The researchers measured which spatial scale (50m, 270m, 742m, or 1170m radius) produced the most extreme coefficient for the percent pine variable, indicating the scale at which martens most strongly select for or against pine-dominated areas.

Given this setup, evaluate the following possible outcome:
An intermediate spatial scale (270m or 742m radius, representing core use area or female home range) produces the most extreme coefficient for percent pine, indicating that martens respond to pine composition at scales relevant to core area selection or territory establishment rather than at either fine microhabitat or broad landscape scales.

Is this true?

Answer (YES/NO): NO